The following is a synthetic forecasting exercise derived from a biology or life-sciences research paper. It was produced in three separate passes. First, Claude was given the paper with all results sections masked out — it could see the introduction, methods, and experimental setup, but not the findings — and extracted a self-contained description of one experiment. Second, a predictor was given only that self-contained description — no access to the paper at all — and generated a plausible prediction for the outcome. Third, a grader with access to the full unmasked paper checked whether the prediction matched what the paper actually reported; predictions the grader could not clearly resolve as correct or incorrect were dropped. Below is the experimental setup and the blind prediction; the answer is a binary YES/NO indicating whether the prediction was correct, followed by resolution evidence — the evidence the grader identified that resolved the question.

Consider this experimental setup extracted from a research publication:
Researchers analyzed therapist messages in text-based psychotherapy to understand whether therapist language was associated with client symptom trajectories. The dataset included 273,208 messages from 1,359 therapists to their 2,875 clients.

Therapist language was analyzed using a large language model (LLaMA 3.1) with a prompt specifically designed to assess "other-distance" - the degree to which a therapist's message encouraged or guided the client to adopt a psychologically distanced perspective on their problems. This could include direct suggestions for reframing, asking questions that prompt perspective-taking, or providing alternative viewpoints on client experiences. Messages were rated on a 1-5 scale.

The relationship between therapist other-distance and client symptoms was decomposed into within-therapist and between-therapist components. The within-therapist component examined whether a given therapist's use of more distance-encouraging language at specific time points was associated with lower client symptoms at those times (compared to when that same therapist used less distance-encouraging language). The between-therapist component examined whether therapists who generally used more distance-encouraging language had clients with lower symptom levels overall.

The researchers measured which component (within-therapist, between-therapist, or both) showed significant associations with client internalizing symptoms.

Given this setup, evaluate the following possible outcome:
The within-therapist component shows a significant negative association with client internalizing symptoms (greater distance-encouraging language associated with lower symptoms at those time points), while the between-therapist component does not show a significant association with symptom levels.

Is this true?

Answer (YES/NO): NO